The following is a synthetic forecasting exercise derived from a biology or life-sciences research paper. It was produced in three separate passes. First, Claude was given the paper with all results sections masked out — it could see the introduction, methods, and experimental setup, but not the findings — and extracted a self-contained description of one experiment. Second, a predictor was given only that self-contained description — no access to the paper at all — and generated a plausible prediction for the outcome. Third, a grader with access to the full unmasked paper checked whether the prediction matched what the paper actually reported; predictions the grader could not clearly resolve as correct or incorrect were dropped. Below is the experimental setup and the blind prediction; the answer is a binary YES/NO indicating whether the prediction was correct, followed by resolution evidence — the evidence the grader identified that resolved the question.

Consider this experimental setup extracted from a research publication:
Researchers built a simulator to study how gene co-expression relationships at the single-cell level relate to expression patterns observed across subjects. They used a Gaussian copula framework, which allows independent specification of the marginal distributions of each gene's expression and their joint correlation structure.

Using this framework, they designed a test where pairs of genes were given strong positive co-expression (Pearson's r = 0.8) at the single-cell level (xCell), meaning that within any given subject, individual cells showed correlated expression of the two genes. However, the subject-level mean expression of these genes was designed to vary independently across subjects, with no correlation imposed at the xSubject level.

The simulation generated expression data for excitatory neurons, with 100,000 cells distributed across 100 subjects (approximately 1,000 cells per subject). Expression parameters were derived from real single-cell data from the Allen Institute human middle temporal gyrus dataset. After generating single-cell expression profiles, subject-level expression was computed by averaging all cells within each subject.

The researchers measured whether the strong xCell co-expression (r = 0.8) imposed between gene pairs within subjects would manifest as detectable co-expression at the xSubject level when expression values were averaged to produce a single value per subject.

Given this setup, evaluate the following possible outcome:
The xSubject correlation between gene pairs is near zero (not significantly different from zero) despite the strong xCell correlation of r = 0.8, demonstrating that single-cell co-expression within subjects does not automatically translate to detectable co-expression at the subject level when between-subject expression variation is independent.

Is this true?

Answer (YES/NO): YES